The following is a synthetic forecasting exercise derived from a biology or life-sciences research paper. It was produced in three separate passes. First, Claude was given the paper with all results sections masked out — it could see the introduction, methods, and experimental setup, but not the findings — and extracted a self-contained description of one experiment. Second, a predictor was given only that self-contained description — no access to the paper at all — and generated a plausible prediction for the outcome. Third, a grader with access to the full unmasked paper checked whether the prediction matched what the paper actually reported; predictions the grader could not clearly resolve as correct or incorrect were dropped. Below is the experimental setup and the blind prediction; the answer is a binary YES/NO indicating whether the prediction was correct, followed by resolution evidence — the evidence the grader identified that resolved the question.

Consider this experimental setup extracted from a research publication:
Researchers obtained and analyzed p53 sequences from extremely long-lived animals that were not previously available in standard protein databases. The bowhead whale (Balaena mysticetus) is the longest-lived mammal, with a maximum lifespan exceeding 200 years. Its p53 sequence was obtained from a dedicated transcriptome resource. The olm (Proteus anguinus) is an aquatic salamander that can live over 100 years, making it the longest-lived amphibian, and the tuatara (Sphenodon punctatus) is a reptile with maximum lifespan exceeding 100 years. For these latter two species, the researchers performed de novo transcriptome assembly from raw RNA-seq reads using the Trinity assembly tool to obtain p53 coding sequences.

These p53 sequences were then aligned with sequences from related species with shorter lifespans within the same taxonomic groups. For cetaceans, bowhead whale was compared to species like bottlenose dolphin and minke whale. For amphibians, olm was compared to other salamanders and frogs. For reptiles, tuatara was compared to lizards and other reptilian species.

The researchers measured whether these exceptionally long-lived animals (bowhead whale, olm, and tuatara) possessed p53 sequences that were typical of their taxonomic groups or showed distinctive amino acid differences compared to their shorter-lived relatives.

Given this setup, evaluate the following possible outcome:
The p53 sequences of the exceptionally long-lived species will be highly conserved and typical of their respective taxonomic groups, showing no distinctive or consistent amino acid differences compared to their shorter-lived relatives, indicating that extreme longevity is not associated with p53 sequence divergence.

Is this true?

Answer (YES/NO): NO